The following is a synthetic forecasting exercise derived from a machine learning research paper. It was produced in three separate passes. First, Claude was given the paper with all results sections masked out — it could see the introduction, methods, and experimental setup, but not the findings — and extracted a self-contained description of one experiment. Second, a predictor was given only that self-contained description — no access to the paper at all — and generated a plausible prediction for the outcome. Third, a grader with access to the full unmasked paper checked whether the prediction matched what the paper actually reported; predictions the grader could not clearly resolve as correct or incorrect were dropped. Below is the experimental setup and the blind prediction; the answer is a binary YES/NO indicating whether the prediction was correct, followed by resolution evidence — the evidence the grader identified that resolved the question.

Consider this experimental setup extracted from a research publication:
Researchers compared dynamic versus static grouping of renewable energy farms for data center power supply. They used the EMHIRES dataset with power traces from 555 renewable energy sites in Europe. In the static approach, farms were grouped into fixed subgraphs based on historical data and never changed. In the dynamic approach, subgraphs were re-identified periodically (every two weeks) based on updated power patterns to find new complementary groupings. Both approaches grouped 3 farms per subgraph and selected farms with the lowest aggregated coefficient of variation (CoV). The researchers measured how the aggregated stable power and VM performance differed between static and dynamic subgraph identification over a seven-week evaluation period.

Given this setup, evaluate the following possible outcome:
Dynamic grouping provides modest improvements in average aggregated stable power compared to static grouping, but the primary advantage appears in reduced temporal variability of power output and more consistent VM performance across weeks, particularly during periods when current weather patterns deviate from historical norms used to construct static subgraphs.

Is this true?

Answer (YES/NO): NO